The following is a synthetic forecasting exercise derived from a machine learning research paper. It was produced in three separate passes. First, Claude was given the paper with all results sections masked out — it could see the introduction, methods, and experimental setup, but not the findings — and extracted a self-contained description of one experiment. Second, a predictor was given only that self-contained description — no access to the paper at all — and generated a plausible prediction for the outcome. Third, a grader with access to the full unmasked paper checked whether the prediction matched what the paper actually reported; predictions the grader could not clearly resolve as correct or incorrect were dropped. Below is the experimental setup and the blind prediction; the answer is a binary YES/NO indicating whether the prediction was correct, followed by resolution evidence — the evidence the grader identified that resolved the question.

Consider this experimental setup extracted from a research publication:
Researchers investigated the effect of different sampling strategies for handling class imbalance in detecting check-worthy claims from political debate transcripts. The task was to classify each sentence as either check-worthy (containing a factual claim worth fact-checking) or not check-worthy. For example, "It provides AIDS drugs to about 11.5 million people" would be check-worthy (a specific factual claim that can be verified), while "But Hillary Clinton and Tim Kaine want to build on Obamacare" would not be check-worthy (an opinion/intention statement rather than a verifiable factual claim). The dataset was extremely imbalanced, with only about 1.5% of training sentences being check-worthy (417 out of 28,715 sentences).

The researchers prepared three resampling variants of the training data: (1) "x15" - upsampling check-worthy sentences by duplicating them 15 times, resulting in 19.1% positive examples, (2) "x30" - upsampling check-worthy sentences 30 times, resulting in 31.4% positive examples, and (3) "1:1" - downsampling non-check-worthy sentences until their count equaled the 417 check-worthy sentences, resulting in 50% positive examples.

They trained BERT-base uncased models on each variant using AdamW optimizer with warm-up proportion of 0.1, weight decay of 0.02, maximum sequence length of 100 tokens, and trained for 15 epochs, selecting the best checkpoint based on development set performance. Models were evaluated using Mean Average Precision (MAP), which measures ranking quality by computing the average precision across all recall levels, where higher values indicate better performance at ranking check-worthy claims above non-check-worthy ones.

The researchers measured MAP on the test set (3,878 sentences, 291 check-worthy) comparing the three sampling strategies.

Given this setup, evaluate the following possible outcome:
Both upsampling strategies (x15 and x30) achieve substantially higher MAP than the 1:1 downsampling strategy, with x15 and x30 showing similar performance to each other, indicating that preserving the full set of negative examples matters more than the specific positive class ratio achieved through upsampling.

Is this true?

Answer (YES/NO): NO